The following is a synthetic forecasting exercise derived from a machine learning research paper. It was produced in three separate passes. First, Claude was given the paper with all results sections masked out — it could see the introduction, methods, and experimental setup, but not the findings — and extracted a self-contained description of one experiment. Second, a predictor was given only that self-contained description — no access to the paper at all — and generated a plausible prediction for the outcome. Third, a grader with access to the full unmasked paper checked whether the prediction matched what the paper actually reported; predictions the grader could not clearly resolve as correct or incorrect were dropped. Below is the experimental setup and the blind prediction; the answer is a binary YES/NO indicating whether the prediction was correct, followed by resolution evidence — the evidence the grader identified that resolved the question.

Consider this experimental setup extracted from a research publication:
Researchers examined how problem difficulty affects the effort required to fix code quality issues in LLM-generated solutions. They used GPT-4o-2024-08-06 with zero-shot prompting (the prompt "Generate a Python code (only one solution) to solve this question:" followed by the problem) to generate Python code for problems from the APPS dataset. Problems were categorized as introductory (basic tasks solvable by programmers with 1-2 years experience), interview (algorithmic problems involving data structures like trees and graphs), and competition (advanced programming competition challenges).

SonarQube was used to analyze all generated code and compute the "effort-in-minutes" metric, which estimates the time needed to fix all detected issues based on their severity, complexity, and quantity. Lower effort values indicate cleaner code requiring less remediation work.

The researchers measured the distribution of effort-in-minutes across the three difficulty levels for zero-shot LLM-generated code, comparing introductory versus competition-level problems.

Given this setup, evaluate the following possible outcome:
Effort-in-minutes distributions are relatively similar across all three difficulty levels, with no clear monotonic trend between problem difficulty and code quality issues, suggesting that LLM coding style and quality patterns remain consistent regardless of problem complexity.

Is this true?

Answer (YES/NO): NO